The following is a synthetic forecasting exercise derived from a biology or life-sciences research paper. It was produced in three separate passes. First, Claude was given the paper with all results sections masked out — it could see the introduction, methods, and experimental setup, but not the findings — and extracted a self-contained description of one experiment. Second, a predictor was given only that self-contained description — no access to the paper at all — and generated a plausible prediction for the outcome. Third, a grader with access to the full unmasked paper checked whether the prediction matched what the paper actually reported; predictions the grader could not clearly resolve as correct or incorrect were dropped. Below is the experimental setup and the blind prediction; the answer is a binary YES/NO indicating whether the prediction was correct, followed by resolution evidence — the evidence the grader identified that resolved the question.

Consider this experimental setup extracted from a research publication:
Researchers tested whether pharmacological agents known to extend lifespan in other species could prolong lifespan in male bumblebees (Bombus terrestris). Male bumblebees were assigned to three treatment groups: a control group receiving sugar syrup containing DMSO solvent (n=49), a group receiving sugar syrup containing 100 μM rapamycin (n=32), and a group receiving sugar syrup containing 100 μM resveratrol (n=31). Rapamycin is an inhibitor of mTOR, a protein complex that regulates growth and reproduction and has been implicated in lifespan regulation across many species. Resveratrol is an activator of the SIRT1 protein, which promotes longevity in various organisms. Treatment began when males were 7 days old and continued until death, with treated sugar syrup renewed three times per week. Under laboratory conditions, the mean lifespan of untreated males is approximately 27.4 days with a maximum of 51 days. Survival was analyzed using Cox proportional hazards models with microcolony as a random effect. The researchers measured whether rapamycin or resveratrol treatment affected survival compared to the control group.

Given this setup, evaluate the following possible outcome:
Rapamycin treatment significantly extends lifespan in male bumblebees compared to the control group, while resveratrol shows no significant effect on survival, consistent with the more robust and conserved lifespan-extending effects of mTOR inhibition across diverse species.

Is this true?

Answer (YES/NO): NO